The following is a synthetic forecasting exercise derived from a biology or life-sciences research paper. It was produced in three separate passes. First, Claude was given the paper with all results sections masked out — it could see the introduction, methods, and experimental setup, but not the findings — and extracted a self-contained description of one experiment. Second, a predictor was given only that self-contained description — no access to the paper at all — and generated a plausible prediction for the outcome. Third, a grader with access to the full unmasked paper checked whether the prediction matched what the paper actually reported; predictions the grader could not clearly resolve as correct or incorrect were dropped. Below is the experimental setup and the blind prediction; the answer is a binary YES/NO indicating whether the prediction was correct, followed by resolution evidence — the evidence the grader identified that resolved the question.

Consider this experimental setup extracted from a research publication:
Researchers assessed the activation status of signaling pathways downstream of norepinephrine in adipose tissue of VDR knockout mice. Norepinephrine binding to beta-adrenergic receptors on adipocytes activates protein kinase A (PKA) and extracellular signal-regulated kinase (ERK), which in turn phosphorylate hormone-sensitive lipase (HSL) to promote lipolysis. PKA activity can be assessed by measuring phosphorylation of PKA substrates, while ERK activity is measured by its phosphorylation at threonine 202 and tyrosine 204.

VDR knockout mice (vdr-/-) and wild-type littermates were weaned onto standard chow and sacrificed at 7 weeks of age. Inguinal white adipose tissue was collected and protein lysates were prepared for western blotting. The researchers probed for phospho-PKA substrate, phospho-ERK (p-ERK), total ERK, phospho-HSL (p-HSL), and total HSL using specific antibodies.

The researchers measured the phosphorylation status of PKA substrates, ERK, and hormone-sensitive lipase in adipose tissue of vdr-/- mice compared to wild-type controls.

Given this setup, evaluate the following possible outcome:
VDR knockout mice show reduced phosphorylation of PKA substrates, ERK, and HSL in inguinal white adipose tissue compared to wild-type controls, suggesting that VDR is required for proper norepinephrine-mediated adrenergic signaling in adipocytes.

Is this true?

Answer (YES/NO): NO